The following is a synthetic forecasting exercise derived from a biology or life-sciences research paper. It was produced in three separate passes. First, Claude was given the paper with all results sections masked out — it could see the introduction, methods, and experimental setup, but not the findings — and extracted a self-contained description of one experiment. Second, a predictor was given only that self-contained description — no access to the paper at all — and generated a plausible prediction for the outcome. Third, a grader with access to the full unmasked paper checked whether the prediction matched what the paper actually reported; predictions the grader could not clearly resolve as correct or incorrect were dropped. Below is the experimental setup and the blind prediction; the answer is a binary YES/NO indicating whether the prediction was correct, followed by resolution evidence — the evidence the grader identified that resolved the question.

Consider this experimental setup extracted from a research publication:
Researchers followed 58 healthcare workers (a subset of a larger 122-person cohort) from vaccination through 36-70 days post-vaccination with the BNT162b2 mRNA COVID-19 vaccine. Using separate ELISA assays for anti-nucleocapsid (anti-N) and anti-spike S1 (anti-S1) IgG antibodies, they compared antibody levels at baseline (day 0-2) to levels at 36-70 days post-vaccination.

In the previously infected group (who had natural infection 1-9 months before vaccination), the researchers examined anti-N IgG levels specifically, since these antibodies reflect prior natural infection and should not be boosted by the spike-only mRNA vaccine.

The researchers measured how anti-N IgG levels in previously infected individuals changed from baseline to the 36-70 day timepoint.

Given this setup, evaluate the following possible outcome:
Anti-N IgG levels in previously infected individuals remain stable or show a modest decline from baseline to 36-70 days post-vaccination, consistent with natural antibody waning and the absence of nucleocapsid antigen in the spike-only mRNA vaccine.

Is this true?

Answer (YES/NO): YES